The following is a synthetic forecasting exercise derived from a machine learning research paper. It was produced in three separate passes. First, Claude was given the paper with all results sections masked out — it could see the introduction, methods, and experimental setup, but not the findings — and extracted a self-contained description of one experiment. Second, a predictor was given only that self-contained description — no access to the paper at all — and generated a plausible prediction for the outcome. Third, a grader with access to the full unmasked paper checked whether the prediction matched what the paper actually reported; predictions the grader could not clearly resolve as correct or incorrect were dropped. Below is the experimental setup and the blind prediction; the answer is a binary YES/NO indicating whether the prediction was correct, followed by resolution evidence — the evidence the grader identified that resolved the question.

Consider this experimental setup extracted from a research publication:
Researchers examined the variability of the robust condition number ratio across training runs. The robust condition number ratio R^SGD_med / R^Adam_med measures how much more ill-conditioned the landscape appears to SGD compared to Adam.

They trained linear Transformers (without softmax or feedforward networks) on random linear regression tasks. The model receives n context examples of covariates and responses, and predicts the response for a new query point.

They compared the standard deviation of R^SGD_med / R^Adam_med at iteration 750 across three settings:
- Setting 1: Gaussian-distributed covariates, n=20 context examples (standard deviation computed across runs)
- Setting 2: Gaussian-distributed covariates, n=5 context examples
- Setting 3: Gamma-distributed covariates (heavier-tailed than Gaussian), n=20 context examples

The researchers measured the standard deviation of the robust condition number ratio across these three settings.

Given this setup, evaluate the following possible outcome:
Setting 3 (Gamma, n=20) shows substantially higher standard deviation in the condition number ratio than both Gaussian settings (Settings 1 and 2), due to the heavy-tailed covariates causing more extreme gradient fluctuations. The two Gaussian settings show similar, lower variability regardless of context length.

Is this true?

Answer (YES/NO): NO